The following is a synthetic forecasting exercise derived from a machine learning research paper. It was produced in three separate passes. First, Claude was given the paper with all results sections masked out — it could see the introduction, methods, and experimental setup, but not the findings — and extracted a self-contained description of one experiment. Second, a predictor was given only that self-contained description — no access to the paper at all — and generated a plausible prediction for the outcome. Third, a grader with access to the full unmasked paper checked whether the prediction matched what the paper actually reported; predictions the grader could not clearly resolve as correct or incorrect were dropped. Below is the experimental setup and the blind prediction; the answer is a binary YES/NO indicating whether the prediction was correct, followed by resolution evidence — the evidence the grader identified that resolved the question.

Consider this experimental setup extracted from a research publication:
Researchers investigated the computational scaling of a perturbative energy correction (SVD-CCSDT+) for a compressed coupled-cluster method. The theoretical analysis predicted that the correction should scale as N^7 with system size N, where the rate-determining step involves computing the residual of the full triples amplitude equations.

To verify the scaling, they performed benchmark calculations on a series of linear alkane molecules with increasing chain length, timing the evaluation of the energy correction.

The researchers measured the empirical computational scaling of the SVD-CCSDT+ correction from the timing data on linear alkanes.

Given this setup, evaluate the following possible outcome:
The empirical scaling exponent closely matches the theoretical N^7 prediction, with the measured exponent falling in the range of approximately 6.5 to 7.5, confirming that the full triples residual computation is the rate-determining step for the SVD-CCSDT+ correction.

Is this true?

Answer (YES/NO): NO